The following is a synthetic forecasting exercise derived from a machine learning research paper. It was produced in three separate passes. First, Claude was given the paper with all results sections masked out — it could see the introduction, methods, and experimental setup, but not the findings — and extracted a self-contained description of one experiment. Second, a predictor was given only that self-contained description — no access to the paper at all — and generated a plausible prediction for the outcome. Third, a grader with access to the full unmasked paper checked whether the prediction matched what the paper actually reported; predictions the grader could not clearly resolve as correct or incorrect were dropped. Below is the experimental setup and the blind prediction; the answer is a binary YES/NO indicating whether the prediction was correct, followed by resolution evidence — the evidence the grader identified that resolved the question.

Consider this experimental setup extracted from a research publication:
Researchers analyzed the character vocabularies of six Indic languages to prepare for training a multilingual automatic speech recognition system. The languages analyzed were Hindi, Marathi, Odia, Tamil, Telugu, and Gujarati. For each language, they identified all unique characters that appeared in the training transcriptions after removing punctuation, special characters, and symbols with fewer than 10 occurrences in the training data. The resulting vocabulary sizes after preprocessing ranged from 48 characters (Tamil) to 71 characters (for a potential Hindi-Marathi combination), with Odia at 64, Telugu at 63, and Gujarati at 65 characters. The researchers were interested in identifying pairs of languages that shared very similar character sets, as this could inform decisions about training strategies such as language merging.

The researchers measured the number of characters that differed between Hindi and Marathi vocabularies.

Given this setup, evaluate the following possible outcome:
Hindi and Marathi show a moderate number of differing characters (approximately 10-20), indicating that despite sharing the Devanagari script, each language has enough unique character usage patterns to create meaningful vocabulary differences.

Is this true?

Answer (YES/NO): NO